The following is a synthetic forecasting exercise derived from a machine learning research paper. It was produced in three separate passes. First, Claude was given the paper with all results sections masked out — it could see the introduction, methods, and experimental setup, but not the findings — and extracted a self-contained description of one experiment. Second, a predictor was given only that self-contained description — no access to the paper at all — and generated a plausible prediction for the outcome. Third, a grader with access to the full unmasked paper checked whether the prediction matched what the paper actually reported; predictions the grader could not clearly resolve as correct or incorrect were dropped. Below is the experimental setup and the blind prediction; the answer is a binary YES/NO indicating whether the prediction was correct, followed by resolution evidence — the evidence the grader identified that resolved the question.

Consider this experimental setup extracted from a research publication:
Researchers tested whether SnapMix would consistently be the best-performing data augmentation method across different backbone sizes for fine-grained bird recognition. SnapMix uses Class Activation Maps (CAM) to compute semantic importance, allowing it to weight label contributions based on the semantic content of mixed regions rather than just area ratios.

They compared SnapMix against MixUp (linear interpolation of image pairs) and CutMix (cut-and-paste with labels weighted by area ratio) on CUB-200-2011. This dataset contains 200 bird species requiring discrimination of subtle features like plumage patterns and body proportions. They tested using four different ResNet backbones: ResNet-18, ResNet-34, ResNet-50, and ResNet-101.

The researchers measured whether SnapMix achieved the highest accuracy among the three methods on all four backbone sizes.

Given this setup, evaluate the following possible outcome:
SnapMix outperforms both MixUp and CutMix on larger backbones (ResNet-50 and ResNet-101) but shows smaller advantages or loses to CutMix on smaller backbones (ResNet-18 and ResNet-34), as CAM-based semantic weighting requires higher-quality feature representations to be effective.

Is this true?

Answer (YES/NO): NO